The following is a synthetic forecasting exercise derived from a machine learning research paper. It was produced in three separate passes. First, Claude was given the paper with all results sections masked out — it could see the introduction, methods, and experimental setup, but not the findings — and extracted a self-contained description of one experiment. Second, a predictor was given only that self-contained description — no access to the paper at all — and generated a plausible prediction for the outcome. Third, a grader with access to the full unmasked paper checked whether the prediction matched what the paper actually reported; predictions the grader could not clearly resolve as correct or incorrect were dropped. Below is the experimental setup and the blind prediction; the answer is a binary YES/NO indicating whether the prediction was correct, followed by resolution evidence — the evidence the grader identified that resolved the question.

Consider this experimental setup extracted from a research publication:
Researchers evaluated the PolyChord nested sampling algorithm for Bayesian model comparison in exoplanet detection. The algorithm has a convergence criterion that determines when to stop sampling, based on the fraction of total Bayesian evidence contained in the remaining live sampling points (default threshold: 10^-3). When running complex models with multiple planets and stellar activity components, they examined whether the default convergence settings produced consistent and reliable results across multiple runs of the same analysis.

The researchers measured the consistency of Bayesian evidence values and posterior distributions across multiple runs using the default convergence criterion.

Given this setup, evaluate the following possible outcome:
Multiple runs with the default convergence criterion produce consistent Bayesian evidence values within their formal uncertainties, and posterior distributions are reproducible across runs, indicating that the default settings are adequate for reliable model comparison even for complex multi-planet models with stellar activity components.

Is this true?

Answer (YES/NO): NO